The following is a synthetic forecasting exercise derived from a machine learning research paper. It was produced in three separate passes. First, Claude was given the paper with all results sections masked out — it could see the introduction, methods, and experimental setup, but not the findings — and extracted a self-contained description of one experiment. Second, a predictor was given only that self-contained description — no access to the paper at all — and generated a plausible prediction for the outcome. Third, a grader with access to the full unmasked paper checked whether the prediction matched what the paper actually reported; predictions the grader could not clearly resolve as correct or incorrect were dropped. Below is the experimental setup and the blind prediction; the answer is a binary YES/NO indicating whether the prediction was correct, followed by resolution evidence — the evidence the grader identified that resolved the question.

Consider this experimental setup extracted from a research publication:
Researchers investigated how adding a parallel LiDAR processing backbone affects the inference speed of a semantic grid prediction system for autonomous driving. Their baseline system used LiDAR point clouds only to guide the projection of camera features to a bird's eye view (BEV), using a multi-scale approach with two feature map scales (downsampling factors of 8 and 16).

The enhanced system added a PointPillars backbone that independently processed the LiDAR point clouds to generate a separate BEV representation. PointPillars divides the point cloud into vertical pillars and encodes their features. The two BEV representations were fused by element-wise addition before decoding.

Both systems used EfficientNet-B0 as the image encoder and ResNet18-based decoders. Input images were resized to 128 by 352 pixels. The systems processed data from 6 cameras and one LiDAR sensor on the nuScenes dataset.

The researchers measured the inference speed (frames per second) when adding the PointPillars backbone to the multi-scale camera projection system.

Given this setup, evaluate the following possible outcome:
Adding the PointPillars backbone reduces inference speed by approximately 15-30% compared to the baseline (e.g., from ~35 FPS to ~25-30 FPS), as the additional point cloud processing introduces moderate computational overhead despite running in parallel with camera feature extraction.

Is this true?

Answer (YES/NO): NO